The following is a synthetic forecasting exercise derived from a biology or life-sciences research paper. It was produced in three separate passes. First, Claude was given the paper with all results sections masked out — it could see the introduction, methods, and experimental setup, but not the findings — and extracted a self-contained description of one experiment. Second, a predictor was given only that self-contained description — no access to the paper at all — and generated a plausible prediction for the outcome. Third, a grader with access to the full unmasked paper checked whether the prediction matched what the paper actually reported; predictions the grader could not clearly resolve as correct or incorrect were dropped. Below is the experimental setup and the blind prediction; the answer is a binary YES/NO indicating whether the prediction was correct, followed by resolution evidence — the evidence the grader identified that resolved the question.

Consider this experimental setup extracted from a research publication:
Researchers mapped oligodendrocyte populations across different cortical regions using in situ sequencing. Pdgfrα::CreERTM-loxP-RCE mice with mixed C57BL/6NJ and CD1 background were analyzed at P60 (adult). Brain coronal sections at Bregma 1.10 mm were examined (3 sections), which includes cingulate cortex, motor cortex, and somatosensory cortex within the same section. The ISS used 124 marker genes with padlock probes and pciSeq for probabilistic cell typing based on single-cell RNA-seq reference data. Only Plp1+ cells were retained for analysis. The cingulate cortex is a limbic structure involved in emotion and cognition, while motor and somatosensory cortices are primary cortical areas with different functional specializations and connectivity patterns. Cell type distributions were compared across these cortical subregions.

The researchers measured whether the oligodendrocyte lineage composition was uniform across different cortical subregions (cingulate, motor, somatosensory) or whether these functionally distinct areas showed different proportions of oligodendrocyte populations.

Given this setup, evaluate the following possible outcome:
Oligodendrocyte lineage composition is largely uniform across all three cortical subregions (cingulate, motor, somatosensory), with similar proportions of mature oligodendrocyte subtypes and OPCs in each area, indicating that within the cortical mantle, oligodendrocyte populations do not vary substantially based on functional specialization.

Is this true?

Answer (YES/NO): YES